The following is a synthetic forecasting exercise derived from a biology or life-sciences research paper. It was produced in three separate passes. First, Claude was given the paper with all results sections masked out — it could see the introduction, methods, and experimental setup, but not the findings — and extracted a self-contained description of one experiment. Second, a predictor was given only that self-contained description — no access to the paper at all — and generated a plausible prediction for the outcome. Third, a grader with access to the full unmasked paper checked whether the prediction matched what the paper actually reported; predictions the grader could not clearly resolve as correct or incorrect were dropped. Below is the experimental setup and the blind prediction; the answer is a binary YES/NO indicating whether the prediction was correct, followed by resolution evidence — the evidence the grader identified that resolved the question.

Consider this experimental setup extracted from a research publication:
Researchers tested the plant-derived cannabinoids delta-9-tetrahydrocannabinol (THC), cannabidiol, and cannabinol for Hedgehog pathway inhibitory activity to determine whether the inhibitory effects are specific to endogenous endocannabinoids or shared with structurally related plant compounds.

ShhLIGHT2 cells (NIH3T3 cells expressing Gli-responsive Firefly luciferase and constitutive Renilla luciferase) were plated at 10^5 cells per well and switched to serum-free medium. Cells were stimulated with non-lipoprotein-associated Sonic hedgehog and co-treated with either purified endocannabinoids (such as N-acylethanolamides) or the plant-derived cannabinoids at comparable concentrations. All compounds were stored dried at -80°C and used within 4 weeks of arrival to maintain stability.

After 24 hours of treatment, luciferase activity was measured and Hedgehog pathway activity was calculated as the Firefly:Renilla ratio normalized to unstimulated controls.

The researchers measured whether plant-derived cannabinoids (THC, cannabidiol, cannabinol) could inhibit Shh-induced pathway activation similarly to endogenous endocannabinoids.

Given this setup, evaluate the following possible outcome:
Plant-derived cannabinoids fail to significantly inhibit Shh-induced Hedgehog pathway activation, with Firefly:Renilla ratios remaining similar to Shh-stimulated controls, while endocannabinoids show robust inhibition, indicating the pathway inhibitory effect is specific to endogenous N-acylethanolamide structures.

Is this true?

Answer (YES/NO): NO